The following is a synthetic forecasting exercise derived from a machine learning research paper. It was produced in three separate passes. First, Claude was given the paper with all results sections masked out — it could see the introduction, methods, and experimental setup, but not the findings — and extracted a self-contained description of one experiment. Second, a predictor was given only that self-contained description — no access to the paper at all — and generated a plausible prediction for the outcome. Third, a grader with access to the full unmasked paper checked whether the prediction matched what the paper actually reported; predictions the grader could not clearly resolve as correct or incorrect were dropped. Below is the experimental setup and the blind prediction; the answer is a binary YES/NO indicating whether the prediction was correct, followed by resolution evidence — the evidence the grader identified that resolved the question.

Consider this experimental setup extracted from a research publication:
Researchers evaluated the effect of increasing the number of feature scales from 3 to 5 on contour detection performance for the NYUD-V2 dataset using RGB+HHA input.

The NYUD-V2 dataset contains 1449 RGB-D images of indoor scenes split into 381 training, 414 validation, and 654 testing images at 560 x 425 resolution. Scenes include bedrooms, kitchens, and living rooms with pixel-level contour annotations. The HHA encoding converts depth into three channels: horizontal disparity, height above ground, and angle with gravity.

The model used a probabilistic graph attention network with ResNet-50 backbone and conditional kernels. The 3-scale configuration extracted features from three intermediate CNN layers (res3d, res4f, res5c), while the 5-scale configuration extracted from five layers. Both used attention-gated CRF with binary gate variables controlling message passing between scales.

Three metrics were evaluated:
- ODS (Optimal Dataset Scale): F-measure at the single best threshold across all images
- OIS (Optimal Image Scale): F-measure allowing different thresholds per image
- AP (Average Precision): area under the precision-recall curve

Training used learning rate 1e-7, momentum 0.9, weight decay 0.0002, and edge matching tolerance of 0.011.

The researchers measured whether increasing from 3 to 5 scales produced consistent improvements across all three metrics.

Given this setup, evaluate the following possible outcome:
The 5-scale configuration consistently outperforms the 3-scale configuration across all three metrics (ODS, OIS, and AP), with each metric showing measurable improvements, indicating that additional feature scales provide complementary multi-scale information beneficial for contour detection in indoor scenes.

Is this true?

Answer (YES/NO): YES